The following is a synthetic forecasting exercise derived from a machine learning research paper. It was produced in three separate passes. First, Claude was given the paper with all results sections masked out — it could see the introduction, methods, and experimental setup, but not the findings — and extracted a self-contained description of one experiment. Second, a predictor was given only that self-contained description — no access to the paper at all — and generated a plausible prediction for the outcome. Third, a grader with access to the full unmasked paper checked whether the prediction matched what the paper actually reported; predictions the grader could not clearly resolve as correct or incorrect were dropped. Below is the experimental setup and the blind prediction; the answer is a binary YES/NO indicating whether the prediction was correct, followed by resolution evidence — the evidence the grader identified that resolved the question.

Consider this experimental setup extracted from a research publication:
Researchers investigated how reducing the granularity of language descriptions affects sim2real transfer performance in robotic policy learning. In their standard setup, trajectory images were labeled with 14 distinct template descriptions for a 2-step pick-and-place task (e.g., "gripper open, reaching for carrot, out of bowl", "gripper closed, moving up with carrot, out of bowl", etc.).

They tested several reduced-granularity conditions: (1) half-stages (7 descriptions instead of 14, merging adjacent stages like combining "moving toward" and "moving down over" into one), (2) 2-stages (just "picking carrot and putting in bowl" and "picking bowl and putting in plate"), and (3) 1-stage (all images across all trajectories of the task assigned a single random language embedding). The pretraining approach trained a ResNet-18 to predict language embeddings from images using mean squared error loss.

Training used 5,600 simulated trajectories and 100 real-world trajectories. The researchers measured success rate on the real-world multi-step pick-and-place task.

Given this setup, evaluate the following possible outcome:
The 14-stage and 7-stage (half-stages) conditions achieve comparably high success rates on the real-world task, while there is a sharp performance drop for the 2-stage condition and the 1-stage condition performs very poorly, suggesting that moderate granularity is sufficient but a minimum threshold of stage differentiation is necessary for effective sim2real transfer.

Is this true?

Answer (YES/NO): NO